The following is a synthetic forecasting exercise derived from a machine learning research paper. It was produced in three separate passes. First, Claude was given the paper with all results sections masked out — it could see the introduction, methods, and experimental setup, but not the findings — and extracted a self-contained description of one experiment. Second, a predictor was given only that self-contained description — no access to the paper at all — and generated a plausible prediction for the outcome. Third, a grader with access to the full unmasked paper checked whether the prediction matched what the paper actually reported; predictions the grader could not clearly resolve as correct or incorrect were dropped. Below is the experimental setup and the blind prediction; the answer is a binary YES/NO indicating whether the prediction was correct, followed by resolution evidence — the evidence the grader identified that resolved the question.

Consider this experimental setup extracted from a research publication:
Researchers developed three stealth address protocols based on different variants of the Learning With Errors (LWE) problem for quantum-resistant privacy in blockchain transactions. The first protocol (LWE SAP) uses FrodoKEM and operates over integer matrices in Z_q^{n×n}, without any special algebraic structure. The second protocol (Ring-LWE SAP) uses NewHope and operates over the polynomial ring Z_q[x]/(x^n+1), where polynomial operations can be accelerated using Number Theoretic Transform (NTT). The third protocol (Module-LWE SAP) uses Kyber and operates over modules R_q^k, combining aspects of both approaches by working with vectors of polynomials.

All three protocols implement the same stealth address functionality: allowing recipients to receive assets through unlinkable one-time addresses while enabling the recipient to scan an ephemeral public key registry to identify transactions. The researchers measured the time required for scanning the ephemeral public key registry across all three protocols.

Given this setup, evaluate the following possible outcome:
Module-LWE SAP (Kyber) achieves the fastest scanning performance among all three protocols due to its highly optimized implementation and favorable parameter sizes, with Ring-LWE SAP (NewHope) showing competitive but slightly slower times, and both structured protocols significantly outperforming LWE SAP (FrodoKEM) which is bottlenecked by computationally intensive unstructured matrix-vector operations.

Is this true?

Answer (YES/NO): YES